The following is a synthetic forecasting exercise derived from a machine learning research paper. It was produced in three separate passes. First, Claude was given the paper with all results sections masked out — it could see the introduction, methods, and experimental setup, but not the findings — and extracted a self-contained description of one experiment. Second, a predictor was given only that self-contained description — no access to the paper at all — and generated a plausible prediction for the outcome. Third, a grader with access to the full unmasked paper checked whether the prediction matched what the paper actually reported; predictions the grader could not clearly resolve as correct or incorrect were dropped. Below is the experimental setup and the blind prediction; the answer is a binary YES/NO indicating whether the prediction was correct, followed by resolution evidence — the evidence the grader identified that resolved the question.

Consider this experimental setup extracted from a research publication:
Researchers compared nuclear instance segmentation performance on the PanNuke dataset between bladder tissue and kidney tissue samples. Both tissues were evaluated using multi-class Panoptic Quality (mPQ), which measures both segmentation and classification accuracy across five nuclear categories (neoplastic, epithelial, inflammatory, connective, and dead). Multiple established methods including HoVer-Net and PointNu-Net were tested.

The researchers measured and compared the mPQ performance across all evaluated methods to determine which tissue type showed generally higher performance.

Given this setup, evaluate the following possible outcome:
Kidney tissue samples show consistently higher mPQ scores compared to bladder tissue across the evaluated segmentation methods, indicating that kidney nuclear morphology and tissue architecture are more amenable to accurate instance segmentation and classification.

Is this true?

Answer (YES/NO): NO